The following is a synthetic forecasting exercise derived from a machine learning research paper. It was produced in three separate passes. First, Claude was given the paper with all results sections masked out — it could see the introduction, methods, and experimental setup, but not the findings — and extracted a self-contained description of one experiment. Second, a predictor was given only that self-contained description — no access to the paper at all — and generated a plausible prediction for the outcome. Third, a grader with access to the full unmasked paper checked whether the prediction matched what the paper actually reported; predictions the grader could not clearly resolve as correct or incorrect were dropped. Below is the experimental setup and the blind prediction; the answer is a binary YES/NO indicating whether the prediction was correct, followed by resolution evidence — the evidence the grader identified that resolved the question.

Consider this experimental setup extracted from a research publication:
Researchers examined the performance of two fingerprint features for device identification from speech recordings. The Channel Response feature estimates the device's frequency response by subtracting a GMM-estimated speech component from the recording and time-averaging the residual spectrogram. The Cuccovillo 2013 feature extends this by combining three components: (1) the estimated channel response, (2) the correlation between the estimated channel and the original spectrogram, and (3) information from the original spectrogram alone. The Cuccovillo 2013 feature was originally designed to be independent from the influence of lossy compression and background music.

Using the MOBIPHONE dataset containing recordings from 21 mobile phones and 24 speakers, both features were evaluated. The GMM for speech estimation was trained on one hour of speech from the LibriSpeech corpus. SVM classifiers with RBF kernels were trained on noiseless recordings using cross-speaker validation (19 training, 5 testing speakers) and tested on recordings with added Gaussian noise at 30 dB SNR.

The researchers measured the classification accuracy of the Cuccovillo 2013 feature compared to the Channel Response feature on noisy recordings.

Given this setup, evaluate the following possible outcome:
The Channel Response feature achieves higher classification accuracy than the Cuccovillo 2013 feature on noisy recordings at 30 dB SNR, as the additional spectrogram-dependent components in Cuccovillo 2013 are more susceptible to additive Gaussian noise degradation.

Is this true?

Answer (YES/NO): YES